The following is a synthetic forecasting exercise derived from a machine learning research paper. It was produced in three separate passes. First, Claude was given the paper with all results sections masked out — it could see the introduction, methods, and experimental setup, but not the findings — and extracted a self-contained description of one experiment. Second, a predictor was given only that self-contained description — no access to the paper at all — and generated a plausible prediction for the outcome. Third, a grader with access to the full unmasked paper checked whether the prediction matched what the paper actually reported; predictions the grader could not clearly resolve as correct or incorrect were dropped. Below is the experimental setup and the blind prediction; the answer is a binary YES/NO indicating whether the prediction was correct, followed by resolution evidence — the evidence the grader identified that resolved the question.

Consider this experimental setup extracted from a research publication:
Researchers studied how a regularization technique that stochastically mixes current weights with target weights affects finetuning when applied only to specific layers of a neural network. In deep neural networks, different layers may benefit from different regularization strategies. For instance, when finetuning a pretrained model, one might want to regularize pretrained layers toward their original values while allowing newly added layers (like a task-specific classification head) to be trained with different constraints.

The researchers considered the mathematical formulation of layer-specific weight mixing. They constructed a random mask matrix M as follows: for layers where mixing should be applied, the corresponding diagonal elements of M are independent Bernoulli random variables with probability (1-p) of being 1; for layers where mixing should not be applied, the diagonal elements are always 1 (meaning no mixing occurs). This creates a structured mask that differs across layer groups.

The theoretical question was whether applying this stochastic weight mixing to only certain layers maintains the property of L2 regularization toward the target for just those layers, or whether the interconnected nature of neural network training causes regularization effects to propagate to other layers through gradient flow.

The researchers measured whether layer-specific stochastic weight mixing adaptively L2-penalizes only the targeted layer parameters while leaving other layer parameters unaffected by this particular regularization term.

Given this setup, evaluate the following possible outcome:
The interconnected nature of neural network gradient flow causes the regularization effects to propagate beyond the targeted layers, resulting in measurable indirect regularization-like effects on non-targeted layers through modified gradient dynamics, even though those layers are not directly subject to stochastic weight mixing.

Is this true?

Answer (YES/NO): NO